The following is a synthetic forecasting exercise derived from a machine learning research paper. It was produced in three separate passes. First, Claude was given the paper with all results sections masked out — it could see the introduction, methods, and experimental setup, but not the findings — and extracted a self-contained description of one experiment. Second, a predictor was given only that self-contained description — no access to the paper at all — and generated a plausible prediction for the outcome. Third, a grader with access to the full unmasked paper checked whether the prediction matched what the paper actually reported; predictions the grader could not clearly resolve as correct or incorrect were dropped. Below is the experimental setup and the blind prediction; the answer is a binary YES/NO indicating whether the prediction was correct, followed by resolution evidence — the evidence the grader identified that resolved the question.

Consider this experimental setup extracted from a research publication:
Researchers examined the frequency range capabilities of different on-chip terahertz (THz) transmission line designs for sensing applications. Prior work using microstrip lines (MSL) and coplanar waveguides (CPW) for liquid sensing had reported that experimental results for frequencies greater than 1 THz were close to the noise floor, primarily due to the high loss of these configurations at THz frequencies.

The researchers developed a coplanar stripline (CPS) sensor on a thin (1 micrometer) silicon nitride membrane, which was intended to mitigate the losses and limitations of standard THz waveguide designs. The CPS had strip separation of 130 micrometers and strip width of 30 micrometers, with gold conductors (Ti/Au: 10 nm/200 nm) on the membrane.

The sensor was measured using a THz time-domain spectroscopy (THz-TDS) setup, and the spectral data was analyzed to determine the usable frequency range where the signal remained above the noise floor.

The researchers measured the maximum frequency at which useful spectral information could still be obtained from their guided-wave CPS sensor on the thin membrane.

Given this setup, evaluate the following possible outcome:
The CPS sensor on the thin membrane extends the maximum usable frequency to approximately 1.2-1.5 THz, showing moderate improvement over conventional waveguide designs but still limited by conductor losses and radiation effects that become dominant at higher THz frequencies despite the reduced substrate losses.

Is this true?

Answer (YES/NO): NO